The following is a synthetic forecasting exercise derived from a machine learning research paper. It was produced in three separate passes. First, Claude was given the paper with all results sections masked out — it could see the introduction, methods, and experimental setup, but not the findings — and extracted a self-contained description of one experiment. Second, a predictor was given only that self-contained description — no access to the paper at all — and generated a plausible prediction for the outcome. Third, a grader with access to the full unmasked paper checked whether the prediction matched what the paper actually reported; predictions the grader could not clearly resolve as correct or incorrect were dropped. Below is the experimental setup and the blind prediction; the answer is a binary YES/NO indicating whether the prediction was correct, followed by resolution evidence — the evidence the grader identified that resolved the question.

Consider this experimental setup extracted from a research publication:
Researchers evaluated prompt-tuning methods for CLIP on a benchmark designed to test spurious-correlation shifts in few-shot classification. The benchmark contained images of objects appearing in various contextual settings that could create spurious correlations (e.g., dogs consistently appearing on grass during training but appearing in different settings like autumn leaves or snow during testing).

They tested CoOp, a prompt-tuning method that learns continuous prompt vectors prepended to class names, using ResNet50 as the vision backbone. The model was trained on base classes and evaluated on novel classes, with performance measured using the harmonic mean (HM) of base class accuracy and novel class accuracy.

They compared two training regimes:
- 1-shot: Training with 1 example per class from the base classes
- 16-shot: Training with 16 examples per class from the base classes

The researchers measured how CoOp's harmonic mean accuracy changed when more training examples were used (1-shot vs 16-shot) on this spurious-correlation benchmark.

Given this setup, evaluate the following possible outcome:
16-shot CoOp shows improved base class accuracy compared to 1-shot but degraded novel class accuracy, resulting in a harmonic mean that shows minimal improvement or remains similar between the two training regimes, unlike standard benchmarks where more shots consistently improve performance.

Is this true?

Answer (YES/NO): NO